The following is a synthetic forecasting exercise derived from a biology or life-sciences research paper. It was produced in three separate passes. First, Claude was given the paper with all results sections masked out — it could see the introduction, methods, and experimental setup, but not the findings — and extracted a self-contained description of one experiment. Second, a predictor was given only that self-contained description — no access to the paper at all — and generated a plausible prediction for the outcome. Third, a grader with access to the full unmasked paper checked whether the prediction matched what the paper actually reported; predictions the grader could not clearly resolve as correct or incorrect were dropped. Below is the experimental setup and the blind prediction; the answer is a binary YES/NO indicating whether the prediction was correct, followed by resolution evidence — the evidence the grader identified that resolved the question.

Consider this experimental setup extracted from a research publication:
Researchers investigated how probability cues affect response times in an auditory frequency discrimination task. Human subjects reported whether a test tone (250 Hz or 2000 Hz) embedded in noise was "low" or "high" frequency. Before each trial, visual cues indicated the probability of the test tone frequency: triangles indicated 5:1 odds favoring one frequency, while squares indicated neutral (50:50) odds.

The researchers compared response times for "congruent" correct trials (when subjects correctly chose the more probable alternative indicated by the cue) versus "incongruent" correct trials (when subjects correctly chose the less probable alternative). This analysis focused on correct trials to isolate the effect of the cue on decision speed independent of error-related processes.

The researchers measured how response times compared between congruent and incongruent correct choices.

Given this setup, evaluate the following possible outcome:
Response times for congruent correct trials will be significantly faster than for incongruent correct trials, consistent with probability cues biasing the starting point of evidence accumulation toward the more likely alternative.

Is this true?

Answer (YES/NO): YES